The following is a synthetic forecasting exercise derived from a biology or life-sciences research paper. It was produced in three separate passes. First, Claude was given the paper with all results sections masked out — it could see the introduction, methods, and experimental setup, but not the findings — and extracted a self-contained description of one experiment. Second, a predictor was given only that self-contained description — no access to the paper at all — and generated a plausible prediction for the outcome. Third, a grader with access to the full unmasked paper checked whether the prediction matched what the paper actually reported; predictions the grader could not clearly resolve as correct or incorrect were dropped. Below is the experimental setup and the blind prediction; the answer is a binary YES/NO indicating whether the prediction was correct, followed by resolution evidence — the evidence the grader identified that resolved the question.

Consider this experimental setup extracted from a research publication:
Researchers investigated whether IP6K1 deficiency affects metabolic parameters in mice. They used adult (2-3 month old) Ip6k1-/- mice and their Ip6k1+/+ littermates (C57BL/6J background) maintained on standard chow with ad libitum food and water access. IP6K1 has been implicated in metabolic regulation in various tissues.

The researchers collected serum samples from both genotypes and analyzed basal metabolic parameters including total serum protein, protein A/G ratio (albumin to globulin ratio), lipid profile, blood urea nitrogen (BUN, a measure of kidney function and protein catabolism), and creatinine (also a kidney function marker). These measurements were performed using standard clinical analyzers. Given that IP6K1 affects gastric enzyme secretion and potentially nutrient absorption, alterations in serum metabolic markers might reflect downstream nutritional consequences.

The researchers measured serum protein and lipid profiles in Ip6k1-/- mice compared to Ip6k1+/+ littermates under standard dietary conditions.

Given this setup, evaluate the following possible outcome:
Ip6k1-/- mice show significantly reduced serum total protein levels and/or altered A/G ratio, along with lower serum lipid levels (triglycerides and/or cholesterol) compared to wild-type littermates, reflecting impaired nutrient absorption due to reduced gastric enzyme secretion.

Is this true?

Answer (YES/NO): NO